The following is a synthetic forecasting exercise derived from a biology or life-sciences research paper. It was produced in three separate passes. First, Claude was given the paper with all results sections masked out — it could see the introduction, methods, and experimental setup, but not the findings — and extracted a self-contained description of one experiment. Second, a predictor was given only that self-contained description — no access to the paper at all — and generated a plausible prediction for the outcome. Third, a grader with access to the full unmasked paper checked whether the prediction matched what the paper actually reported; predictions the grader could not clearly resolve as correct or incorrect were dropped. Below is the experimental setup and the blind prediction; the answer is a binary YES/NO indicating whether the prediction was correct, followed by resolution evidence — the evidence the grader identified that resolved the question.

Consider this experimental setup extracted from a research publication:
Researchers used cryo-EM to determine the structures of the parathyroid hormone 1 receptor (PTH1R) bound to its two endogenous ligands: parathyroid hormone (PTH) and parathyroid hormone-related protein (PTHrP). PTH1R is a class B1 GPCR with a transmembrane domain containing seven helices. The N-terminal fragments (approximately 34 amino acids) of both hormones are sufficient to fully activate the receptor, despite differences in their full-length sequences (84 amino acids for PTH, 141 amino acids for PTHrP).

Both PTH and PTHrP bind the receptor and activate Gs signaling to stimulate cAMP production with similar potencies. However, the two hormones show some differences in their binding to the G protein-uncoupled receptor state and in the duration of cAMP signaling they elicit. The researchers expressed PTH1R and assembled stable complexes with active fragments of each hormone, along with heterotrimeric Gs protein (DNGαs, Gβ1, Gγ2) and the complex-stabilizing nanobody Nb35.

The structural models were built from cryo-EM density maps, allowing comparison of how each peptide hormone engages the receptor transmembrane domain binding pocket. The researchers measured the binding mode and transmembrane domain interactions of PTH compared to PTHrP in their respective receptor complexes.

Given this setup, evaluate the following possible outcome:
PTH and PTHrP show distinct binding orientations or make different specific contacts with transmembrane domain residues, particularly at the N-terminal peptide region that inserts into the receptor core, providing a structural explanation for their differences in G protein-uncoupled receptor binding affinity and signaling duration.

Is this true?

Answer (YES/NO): NO